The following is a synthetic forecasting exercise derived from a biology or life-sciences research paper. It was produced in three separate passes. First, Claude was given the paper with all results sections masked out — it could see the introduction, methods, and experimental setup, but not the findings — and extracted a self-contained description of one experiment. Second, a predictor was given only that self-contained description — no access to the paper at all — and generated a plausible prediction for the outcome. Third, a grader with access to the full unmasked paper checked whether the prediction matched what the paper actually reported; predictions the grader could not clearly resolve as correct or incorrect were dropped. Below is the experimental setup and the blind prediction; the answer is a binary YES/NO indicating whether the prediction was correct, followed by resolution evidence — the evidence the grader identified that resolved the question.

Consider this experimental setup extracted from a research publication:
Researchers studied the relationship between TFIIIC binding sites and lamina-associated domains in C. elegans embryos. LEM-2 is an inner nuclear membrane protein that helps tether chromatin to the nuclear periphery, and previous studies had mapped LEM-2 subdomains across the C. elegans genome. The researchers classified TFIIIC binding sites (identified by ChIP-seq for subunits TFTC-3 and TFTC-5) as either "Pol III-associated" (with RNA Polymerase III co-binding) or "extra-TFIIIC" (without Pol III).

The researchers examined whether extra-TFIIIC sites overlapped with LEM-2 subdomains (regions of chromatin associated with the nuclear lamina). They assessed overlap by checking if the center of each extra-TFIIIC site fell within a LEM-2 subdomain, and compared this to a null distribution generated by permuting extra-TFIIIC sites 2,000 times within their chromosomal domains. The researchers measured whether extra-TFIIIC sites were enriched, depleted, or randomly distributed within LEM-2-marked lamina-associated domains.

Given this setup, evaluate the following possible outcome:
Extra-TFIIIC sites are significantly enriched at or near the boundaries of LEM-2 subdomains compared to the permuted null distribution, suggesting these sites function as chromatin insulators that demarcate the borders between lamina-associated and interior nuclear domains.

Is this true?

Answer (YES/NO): NO